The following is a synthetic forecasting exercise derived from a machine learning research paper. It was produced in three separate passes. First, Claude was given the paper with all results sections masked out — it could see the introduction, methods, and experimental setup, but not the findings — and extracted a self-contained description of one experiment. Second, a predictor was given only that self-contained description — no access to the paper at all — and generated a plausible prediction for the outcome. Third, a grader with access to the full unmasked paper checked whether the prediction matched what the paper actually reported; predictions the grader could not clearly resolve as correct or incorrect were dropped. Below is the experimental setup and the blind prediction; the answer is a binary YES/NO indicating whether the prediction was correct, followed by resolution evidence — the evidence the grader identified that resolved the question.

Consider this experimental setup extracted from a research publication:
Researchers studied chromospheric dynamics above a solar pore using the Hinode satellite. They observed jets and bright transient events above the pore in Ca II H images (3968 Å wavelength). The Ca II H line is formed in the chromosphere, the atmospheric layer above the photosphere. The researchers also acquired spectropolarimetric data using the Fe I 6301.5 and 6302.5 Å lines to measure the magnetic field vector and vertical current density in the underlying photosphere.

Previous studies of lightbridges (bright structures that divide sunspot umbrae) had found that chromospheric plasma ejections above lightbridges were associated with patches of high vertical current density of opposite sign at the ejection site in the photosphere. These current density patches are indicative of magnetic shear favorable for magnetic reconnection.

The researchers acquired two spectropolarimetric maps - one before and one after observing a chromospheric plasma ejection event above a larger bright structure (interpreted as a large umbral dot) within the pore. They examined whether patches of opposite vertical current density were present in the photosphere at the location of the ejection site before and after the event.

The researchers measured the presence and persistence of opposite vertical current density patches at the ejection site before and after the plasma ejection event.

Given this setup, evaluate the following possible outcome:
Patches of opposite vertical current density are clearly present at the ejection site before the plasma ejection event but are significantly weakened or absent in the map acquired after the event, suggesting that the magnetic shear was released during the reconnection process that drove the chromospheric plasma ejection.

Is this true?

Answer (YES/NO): YES